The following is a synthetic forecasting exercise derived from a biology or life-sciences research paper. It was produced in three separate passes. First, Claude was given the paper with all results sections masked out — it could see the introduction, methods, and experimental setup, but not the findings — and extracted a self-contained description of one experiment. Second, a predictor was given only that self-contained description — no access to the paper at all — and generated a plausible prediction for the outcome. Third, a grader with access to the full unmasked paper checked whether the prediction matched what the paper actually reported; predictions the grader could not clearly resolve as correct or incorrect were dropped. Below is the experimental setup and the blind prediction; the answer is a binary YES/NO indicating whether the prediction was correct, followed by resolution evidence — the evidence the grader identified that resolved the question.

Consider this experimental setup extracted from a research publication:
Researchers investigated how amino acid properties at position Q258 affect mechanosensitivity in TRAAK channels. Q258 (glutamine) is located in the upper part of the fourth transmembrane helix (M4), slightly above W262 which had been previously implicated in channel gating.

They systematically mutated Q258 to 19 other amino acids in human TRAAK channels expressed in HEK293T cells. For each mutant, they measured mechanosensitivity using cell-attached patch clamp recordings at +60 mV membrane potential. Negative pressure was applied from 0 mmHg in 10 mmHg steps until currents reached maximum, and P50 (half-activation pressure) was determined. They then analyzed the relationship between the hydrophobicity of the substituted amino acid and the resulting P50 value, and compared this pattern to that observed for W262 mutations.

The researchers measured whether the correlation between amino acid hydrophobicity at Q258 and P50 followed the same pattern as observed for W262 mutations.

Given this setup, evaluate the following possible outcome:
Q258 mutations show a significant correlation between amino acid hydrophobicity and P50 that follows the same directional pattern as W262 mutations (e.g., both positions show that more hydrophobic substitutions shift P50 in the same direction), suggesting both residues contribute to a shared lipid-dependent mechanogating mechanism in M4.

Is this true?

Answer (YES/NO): NO